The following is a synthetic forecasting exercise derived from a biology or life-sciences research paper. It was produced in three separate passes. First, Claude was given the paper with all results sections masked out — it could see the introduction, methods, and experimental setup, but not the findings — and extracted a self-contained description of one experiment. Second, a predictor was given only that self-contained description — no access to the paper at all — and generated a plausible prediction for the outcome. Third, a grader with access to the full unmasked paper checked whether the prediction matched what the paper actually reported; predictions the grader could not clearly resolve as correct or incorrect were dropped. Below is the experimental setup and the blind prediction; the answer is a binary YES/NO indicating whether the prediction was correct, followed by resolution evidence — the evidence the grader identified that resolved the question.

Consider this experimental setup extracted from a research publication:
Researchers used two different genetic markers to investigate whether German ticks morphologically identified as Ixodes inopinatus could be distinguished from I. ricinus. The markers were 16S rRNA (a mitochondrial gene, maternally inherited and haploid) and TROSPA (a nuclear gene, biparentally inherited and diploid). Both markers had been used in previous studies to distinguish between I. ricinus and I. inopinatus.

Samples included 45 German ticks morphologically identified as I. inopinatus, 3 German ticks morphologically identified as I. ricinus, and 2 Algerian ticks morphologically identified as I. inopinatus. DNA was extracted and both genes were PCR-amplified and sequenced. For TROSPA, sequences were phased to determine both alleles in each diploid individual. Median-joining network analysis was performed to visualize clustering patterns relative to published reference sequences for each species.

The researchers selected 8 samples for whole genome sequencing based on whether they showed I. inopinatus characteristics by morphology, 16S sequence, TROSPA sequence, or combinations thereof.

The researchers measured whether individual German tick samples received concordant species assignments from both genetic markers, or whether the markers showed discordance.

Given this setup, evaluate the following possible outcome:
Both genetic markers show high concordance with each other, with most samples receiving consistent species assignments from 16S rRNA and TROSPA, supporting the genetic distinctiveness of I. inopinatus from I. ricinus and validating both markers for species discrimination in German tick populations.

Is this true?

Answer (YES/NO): NO